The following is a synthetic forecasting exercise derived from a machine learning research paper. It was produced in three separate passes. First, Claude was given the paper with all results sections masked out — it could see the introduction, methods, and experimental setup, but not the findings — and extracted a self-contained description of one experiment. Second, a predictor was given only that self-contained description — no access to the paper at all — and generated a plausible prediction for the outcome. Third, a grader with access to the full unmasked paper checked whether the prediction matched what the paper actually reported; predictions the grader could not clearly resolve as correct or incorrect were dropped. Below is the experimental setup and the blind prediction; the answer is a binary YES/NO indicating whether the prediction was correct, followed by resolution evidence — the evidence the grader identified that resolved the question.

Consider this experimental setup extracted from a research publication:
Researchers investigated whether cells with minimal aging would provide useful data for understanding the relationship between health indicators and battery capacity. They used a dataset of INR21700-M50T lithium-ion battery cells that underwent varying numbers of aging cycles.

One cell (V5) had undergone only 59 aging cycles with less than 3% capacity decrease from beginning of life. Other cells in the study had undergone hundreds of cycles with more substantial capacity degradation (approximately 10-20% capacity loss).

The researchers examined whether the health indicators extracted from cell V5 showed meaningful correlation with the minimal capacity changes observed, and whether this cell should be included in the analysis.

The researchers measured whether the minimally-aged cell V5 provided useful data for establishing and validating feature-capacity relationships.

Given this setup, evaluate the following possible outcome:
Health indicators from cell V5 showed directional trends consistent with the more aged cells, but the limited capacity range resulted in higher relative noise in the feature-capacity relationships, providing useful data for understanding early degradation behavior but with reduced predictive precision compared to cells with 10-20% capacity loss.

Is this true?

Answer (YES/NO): NO